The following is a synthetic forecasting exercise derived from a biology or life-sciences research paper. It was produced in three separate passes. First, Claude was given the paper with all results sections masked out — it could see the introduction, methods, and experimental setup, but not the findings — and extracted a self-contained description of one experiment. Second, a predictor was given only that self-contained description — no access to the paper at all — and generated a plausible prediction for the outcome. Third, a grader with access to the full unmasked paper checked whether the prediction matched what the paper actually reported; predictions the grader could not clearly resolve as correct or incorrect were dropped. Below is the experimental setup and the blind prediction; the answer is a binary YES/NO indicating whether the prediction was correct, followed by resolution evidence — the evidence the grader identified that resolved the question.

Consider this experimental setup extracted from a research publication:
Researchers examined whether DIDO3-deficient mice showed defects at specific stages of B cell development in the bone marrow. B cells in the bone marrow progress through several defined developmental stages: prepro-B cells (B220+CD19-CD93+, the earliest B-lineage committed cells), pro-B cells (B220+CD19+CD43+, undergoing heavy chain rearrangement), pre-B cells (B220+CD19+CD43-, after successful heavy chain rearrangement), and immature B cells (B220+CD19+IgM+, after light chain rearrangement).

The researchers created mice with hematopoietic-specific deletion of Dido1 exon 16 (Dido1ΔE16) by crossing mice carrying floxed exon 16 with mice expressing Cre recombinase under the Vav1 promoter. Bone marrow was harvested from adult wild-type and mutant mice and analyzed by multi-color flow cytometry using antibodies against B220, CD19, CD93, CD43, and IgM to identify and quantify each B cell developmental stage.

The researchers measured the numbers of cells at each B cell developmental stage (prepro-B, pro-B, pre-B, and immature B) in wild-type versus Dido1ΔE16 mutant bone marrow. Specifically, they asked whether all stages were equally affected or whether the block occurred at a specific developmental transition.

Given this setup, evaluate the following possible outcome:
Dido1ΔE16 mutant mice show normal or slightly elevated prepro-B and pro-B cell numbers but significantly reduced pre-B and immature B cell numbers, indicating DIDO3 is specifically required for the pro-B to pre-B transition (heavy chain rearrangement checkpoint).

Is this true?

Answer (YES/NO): YES